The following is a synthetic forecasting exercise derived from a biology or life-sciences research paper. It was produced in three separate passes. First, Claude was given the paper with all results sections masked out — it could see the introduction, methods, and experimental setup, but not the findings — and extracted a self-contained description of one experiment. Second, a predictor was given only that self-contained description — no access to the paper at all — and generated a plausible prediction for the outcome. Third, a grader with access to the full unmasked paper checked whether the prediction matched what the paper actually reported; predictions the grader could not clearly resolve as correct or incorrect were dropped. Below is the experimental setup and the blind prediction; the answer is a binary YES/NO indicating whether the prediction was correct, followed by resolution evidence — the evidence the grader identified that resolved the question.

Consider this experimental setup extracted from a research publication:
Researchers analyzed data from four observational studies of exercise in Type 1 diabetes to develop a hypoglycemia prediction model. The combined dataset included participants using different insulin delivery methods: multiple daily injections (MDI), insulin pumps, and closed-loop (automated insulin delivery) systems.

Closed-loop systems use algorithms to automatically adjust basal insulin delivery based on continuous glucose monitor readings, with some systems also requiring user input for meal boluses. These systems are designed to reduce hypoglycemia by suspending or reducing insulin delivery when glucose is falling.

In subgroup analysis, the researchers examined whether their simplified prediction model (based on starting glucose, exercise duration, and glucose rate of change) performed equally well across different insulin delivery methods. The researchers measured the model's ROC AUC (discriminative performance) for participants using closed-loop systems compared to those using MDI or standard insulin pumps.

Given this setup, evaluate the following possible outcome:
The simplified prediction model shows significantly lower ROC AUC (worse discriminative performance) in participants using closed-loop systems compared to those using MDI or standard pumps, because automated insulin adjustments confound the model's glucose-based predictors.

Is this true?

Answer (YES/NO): NO